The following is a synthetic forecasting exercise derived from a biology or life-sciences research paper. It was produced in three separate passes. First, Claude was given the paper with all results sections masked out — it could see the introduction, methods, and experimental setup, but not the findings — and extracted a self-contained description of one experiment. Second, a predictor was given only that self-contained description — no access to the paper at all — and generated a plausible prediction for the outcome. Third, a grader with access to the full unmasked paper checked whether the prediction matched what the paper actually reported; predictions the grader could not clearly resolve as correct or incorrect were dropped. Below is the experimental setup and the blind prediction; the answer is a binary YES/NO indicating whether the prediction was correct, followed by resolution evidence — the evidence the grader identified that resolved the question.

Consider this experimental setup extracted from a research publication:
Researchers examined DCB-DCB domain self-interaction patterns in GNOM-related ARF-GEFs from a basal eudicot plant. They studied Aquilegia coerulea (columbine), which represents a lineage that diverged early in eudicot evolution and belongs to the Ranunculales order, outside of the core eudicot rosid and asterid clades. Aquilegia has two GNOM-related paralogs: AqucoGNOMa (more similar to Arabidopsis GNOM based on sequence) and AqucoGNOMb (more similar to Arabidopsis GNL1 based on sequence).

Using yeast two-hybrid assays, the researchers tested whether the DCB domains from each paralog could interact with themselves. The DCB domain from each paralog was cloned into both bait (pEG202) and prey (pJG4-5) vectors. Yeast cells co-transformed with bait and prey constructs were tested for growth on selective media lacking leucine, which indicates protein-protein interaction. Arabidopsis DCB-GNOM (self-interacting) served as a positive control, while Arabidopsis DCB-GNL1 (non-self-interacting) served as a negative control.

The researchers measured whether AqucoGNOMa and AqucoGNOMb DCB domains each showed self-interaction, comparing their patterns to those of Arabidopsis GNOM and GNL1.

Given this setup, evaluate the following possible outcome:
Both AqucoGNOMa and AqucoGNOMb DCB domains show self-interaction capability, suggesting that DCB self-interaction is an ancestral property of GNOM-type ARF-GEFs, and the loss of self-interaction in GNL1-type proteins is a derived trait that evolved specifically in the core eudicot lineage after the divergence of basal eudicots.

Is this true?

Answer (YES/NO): YES